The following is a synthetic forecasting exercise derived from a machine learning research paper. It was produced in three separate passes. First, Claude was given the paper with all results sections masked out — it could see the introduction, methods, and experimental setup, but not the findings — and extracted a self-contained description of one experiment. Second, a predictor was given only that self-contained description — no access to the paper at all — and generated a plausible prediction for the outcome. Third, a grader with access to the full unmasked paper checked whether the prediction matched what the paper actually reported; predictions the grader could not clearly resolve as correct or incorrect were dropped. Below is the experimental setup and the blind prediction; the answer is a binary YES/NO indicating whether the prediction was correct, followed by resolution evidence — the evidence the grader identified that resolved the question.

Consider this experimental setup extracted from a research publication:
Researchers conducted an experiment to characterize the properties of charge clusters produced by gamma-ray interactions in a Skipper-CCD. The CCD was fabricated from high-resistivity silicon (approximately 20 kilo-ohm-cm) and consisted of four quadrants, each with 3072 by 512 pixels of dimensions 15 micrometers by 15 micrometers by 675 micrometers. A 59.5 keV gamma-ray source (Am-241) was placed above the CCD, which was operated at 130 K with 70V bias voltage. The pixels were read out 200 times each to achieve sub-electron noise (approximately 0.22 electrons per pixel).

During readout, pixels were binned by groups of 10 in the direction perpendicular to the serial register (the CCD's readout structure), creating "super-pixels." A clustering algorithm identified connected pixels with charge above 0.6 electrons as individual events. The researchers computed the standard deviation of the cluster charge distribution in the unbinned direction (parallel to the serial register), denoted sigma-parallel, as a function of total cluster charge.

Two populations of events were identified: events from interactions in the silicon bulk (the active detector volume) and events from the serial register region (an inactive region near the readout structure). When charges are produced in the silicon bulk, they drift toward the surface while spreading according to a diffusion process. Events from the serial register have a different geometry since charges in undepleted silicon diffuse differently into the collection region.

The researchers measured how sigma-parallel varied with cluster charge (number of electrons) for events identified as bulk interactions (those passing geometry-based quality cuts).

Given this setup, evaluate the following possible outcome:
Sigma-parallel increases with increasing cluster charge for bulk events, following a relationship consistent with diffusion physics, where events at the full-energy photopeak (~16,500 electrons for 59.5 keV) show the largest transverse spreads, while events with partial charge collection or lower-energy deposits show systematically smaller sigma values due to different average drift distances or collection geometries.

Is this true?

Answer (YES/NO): NO